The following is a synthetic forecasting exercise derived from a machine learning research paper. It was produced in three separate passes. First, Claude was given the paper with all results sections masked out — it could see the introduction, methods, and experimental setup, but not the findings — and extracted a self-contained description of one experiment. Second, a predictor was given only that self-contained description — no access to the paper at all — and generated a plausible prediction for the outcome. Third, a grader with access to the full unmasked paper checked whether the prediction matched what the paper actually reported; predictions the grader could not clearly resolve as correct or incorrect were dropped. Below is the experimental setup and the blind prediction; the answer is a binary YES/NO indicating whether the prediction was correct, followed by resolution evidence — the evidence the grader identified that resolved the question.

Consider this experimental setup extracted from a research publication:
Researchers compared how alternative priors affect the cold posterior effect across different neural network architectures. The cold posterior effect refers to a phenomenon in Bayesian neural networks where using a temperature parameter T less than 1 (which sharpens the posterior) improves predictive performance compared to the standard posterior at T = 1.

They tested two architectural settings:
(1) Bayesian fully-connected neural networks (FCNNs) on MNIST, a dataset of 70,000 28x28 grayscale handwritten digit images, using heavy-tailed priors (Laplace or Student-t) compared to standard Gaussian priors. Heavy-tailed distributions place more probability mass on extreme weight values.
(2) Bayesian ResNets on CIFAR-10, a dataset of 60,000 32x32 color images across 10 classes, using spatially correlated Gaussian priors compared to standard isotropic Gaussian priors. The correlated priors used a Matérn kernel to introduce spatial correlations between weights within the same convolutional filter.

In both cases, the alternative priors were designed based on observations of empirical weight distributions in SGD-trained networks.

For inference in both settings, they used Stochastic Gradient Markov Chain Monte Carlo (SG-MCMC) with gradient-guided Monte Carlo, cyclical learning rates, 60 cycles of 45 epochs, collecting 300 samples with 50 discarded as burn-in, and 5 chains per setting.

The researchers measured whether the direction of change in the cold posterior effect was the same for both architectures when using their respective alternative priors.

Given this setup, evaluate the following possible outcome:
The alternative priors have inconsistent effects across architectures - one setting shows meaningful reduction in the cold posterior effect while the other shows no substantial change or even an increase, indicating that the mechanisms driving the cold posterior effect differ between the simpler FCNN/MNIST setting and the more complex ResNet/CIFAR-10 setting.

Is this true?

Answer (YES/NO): YES